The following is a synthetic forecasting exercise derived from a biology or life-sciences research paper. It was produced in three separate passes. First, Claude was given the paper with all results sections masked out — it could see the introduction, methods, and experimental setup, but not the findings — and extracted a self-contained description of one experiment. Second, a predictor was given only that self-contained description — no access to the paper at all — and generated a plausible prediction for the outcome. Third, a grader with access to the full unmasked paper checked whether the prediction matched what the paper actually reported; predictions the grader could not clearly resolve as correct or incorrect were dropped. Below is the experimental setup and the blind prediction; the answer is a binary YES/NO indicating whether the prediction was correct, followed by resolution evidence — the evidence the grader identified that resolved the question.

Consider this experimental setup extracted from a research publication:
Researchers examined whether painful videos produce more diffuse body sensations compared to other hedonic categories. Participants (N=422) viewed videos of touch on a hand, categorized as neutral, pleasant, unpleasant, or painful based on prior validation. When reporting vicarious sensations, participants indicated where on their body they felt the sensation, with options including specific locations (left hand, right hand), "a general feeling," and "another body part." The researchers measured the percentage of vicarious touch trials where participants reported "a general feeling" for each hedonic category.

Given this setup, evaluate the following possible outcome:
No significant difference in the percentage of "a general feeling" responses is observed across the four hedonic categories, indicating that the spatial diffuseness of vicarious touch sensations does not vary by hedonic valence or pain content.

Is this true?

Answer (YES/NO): NO